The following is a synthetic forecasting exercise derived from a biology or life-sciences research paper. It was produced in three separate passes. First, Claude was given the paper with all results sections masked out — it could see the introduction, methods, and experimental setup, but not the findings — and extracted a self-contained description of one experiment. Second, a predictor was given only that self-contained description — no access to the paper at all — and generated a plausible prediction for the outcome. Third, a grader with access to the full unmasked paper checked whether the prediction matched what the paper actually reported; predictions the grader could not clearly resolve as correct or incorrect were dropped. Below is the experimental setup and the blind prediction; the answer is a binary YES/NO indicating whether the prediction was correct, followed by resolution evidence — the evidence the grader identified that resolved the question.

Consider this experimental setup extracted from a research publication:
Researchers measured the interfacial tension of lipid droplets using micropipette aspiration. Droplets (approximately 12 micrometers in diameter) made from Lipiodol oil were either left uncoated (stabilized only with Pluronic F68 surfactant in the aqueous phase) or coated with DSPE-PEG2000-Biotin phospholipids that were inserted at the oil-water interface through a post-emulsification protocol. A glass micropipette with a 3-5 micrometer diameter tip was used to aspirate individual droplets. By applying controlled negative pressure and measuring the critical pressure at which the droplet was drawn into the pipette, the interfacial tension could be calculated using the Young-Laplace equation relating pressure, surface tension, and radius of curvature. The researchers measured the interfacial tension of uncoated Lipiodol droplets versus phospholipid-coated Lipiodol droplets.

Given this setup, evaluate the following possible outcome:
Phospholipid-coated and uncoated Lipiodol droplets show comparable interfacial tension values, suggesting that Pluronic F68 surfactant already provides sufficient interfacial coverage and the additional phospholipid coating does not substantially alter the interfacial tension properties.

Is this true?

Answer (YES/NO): YES